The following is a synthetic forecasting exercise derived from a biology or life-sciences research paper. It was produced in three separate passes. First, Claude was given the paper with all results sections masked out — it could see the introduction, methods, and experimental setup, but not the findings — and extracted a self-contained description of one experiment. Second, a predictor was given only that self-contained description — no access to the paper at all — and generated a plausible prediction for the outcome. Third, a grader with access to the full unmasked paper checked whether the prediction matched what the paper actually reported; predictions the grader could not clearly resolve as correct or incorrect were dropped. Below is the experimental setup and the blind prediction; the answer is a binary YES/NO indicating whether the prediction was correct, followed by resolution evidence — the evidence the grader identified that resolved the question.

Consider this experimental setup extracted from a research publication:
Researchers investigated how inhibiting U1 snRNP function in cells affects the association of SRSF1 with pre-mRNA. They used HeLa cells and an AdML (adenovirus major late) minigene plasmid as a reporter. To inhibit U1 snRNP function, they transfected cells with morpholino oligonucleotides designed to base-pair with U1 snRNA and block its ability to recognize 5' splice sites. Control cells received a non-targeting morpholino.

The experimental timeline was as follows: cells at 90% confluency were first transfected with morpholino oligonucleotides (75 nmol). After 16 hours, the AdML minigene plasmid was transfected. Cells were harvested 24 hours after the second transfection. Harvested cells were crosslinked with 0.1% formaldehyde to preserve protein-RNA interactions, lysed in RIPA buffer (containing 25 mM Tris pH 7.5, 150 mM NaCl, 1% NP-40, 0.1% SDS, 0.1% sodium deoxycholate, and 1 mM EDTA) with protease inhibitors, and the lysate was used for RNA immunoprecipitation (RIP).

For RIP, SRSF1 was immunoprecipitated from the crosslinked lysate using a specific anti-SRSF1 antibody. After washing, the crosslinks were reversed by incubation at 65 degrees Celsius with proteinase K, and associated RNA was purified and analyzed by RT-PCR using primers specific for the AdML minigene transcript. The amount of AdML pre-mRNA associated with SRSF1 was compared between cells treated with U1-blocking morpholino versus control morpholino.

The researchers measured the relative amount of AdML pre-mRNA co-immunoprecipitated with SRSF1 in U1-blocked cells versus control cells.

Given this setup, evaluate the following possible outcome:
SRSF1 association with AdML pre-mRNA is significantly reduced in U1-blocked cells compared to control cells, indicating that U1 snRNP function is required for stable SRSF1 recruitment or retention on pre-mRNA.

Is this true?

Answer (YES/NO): NO